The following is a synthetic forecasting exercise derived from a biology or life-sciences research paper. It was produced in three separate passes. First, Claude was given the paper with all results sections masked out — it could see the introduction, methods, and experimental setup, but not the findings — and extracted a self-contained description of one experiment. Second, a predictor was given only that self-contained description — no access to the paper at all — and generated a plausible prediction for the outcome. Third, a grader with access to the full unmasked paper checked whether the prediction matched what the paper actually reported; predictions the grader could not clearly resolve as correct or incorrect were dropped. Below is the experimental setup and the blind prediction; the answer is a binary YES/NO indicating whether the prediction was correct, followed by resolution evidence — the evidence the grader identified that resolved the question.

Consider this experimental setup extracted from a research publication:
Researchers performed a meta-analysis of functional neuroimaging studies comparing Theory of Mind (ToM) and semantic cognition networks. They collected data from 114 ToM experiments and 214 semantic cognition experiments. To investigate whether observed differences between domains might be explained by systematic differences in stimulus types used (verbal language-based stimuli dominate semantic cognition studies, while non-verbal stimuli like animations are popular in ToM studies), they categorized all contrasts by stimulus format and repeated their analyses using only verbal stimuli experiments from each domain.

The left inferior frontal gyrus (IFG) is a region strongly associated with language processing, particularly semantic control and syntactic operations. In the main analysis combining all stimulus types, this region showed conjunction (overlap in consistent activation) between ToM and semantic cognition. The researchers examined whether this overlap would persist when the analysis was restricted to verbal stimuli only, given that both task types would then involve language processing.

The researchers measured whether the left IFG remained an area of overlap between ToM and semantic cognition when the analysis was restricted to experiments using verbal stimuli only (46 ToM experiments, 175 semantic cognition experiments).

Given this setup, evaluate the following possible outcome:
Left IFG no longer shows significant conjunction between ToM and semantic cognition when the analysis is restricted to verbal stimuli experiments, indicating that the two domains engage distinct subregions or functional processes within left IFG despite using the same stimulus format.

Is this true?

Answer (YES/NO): YES